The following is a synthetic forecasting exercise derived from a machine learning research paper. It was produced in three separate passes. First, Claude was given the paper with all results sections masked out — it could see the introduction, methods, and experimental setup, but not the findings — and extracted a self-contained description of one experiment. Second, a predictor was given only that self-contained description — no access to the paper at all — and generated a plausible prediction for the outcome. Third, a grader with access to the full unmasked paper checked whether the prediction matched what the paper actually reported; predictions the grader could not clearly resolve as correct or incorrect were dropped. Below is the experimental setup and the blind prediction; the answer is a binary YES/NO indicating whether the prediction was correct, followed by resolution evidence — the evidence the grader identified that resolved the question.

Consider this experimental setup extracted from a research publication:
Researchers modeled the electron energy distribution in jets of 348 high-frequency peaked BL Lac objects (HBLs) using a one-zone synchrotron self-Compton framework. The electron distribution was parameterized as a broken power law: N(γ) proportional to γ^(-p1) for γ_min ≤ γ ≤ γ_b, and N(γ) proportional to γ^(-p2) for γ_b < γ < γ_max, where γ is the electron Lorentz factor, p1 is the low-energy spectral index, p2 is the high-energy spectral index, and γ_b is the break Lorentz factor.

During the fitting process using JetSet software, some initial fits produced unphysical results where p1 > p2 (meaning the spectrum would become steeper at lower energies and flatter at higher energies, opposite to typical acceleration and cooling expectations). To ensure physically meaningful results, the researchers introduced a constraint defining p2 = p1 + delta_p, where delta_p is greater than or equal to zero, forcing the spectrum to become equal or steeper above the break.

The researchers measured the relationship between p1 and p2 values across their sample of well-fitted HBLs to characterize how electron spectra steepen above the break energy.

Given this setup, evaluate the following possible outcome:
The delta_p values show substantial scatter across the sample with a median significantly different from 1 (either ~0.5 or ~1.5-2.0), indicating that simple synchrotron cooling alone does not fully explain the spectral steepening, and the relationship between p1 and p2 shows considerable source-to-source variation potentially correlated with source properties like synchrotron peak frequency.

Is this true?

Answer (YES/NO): NO